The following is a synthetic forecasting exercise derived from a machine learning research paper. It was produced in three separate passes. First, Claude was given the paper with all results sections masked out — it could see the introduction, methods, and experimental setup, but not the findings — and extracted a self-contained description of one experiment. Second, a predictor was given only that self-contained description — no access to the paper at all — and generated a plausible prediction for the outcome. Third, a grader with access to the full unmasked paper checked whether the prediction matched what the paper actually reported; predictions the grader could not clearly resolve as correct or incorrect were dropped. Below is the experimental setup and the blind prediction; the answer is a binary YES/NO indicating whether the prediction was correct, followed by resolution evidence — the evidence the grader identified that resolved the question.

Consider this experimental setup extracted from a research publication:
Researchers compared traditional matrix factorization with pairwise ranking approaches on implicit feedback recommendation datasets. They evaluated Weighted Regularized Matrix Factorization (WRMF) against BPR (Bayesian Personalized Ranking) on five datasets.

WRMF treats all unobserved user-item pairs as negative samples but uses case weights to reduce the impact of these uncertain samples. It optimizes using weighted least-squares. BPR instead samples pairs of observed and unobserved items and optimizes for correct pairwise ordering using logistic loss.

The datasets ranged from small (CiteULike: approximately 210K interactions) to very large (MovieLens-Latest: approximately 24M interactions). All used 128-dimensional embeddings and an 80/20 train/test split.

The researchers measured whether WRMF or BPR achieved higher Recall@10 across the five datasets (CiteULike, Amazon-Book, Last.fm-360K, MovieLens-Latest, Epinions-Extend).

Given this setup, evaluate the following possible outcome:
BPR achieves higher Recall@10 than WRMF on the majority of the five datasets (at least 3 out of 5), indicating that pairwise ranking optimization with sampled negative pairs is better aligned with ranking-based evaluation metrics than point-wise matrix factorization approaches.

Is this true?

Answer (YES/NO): YES